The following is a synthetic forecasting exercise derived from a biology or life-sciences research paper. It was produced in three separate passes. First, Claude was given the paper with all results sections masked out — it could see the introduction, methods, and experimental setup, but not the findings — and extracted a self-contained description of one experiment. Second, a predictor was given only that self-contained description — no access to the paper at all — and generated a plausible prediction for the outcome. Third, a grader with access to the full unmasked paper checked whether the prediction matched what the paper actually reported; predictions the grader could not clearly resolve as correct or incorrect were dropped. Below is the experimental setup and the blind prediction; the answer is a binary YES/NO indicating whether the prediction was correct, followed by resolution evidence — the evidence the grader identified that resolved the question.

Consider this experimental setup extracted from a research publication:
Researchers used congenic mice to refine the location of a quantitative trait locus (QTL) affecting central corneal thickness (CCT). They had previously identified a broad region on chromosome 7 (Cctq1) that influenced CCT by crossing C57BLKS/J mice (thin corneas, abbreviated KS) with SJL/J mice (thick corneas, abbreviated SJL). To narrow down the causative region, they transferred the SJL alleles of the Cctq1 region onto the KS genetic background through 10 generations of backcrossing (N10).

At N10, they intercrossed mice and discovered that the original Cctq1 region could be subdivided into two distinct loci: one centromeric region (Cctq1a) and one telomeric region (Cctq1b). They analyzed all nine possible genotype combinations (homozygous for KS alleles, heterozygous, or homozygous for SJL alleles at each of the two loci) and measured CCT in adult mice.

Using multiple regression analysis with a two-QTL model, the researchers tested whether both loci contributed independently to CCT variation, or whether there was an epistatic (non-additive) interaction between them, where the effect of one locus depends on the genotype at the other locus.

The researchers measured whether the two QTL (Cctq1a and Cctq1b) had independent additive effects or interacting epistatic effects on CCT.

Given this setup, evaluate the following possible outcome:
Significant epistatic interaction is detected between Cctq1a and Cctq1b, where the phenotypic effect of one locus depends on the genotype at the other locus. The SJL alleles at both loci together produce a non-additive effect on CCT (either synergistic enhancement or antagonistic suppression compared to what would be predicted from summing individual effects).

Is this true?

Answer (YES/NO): YES